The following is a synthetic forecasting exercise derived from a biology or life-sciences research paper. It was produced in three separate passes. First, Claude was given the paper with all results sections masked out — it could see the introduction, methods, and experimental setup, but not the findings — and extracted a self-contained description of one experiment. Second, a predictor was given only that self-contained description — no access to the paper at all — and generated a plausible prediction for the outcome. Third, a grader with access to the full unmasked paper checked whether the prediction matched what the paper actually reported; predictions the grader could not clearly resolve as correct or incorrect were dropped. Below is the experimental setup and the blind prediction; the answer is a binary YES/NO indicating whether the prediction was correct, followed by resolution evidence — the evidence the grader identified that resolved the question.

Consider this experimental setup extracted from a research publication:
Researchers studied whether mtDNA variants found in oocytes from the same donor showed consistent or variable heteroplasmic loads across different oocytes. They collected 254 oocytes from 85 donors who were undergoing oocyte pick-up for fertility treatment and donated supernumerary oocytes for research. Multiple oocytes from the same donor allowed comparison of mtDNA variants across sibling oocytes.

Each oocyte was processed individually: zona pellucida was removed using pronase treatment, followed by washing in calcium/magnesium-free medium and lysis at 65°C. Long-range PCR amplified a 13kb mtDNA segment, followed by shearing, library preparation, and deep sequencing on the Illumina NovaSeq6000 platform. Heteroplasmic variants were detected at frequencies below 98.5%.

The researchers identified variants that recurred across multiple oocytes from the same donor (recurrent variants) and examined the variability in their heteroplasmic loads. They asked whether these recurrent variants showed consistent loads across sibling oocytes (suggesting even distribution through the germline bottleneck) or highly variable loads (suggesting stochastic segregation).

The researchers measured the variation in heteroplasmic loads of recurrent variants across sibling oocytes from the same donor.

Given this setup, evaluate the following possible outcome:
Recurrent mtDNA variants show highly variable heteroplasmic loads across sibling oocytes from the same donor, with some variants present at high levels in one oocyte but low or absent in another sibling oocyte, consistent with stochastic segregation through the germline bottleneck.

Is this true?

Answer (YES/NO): YES